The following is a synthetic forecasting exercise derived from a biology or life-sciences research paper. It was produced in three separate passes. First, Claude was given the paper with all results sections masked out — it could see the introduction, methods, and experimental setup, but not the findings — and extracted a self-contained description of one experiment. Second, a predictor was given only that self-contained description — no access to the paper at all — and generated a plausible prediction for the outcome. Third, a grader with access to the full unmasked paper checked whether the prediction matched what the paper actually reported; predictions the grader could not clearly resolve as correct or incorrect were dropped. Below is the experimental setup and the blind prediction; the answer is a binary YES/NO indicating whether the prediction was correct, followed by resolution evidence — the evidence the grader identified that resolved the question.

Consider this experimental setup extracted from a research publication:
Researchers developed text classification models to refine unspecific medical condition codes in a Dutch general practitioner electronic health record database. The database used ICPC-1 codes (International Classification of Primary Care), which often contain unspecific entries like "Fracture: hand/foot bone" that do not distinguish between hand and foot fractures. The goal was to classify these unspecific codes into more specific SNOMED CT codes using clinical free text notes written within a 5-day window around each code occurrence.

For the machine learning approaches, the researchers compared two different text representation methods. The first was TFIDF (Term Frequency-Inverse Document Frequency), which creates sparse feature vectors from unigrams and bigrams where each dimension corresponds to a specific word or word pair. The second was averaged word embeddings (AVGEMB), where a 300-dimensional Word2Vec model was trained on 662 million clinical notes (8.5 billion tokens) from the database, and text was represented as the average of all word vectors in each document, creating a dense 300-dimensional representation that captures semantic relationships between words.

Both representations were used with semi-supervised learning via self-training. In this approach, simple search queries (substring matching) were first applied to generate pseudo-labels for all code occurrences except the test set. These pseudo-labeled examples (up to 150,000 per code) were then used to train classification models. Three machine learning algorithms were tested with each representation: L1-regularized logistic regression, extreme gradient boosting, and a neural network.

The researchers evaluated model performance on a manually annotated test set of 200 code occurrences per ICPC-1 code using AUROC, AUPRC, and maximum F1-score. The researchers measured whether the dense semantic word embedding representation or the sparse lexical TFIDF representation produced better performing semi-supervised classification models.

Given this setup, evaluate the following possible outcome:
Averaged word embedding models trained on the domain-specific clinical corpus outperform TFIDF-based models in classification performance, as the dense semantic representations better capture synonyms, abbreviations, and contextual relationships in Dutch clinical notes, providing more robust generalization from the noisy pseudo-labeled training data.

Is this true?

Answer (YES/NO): NO